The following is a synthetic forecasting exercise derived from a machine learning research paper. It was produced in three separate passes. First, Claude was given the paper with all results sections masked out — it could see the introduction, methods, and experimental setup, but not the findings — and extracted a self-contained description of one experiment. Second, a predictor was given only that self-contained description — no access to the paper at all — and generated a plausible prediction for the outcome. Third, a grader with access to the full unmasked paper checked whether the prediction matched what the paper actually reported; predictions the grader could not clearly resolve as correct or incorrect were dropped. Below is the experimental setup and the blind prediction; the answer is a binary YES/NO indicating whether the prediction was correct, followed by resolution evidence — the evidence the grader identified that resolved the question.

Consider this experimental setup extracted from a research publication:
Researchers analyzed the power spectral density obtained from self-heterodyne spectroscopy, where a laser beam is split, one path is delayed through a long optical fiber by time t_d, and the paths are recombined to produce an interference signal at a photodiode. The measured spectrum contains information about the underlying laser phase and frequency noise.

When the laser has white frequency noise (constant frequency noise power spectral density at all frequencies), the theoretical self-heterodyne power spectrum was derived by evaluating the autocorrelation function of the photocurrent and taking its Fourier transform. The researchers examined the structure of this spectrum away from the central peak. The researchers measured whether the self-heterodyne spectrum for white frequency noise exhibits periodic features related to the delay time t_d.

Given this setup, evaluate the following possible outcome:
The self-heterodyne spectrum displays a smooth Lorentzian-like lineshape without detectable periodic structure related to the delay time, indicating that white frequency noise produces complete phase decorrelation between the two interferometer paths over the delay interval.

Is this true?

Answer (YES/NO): NO